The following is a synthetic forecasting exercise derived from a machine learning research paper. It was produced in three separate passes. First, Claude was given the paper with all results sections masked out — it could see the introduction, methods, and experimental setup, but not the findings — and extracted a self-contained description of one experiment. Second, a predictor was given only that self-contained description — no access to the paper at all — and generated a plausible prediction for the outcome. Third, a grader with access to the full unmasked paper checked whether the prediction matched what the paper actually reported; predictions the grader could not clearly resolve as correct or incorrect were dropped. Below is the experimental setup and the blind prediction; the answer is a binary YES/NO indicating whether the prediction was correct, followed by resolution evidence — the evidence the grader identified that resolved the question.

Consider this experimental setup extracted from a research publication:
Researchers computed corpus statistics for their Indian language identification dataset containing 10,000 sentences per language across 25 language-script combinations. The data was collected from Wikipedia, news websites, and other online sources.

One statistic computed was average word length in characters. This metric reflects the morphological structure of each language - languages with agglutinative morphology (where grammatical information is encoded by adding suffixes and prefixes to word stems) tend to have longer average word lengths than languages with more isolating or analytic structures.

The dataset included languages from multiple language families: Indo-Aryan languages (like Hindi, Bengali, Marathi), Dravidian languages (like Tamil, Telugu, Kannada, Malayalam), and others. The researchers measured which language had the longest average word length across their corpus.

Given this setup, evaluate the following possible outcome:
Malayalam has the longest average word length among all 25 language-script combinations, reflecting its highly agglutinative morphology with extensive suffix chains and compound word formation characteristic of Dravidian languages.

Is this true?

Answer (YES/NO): YES